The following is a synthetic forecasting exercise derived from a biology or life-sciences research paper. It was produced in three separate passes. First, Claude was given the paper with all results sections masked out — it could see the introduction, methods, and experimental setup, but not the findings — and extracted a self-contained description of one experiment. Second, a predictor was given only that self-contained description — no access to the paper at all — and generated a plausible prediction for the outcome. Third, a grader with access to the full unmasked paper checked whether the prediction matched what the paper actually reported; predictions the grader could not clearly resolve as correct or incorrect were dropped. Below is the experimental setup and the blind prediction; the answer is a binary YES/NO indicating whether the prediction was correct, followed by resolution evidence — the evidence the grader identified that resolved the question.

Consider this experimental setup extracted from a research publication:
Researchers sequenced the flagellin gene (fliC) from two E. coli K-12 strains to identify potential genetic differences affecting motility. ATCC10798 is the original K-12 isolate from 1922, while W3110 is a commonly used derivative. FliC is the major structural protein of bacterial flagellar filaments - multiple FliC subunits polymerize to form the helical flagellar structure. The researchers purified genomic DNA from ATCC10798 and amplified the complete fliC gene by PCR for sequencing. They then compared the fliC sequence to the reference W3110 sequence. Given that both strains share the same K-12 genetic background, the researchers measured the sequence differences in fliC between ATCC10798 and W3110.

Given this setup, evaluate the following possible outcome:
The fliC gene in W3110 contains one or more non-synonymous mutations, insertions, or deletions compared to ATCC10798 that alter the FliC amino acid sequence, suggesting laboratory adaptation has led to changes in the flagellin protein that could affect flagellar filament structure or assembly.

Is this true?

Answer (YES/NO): NO